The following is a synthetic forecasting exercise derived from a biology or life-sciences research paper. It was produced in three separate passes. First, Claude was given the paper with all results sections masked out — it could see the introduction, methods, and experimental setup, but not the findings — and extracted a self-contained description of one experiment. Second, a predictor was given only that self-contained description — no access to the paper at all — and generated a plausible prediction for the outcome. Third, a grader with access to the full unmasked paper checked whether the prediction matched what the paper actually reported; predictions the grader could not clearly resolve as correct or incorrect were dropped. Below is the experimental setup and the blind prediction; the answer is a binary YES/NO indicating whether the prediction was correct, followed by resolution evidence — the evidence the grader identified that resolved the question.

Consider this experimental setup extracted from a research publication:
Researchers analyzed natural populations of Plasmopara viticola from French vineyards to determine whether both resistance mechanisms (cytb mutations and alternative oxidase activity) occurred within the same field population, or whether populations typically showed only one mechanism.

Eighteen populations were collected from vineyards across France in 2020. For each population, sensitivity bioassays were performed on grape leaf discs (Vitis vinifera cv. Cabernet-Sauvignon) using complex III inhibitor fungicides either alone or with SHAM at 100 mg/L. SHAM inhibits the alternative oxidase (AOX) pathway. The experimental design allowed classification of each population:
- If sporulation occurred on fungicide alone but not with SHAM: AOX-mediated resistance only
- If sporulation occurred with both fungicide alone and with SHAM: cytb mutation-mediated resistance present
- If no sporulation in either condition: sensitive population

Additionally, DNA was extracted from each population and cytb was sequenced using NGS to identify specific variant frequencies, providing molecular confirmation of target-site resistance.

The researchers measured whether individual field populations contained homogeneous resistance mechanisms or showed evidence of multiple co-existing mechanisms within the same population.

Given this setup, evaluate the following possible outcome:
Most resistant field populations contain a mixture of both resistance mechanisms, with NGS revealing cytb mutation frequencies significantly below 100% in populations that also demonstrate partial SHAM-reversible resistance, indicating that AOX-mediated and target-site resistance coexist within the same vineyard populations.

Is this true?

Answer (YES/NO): NO